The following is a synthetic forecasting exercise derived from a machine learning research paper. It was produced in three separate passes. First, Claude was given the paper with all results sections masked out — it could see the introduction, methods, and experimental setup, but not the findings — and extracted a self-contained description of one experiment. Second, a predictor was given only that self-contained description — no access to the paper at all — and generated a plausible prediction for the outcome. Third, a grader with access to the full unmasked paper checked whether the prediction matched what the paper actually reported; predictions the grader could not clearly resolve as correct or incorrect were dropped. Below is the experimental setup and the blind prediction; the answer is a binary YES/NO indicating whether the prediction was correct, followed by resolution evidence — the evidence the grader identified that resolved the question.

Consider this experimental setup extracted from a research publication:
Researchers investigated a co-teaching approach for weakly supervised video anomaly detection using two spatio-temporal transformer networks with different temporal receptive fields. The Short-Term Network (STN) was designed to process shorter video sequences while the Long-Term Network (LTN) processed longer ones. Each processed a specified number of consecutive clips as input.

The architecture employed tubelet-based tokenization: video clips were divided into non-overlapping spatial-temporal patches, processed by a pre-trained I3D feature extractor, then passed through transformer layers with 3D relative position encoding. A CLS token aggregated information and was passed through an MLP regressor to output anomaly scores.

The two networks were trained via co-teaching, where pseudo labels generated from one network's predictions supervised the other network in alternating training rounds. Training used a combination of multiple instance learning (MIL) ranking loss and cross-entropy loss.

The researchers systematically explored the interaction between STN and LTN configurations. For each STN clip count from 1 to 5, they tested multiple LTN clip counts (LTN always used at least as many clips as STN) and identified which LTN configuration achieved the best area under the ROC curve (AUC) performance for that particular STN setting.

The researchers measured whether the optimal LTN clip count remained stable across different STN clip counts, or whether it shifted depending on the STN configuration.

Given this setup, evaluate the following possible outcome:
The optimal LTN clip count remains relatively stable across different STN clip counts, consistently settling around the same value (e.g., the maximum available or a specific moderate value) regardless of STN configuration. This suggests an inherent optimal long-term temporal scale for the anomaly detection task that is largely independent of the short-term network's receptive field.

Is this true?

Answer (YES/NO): NO